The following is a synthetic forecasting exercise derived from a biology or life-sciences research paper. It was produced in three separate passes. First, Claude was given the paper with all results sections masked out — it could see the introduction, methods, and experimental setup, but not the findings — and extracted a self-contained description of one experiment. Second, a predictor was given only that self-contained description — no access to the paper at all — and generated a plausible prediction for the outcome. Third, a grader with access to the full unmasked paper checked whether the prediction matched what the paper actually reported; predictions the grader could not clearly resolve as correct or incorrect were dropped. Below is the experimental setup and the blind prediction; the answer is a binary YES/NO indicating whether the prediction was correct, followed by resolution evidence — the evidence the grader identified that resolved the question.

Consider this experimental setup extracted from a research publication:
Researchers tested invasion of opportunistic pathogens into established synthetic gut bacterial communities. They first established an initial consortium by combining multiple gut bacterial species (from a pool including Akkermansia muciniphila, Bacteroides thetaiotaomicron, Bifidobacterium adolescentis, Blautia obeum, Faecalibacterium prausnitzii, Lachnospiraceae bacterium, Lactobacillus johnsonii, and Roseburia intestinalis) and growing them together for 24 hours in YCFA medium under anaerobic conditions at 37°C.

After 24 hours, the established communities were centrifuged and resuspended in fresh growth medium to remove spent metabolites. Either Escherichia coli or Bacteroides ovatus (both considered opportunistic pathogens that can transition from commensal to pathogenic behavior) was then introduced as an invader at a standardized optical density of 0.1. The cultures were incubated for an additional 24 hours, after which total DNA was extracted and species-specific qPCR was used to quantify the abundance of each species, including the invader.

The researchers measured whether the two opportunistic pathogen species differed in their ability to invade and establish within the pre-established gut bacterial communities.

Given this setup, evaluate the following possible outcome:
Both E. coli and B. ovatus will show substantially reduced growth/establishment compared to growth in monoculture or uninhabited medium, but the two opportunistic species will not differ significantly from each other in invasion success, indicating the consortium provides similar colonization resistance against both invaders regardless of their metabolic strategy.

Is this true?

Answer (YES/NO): NO